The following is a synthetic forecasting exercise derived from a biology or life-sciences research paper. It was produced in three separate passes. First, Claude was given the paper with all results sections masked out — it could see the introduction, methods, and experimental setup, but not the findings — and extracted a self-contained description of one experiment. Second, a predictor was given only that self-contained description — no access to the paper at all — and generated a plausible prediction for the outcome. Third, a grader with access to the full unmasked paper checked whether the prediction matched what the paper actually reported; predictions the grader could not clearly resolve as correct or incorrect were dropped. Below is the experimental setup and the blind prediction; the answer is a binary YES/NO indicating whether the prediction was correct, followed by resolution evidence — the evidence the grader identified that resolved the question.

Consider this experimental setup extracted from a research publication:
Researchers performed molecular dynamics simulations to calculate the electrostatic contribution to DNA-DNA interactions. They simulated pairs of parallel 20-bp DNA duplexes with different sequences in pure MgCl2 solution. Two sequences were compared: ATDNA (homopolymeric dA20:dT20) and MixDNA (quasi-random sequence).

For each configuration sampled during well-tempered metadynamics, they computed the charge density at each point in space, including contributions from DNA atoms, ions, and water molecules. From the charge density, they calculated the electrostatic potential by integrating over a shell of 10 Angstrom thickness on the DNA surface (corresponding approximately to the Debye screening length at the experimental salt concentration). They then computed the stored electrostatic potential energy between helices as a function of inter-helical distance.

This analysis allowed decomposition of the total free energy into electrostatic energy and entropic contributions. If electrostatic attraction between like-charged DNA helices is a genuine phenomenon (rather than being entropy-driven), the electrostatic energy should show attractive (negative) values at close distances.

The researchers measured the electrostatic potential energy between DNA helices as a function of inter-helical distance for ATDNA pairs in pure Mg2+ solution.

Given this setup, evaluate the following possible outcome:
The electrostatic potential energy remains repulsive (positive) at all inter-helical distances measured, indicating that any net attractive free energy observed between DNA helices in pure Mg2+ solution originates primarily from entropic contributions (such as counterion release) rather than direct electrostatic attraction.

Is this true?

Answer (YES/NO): NO